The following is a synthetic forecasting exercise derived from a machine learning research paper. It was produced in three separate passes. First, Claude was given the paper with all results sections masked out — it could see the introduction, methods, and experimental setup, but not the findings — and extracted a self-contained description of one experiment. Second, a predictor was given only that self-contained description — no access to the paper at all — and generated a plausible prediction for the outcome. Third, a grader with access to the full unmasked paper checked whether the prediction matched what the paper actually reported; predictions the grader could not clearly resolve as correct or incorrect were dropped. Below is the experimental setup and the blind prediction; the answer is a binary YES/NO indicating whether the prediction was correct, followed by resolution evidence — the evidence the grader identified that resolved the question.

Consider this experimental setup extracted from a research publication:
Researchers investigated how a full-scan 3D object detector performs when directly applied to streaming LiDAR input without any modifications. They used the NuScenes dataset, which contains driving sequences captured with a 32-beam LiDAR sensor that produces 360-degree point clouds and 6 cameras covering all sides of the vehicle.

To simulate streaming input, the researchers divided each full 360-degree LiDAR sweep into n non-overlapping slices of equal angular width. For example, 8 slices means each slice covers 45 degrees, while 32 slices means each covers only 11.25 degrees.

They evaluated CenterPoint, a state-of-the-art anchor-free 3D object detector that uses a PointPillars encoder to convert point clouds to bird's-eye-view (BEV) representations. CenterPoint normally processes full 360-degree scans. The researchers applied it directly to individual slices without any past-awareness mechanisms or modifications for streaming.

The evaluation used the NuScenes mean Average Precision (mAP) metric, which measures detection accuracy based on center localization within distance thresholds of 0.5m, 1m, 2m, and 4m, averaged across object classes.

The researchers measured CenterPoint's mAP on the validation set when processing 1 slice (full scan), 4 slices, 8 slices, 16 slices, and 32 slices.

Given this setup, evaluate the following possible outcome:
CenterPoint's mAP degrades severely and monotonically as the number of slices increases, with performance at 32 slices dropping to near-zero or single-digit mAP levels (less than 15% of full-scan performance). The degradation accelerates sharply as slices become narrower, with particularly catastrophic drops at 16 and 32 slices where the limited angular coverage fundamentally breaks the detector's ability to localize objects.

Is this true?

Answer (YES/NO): NO